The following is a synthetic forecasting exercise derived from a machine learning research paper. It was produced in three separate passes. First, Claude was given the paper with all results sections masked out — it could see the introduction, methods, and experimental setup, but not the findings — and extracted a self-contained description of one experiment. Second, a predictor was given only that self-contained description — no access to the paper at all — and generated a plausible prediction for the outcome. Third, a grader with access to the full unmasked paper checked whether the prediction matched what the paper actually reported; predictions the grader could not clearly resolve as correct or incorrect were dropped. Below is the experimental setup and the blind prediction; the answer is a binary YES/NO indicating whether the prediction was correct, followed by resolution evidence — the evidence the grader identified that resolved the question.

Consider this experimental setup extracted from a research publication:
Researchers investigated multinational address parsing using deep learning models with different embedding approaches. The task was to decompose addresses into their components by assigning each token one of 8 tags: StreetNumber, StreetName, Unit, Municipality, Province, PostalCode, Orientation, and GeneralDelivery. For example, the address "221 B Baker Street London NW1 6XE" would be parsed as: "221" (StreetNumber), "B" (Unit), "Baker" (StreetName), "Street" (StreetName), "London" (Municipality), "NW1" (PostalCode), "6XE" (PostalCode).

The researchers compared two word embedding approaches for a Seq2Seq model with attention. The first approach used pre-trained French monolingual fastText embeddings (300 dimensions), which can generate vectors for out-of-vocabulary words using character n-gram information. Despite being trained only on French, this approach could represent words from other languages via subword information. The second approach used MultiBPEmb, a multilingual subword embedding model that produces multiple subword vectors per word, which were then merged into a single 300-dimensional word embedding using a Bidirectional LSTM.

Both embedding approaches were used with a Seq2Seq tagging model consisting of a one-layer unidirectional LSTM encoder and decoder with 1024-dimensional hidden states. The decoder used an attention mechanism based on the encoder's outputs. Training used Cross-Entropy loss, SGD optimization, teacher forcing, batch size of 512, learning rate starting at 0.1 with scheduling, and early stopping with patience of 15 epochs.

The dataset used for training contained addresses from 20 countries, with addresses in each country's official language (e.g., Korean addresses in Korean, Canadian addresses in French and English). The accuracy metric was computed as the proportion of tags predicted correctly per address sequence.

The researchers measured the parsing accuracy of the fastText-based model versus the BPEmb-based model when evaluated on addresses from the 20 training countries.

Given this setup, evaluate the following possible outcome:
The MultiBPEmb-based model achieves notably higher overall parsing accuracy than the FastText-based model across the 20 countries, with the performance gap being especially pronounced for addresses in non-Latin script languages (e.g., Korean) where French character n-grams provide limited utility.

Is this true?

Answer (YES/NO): NO